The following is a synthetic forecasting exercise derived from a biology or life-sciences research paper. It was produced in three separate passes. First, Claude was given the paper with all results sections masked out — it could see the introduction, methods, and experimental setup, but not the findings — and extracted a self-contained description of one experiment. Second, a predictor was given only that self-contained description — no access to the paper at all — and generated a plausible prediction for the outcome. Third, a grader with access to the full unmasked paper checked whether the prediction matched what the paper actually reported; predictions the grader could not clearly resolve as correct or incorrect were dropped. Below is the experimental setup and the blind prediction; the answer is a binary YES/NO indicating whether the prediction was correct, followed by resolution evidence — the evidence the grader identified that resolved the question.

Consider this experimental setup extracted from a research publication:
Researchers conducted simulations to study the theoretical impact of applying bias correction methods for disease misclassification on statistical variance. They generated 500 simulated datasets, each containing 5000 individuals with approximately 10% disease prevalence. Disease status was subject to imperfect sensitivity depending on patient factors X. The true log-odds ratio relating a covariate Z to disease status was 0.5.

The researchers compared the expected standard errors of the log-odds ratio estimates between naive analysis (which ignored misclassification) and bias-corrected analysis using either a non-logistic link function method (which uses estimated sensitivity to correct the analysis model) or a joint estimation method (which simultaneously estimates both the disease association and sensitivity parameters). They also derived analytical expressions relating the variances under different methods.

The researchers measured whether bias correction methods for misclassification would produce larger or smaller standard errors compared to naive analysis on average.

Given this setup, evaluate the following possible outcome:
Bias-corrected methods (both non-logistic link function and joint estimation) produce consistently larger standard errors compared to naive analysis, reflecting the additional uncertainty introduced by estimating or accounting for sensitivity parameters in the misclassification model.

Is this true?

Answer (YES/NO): YES